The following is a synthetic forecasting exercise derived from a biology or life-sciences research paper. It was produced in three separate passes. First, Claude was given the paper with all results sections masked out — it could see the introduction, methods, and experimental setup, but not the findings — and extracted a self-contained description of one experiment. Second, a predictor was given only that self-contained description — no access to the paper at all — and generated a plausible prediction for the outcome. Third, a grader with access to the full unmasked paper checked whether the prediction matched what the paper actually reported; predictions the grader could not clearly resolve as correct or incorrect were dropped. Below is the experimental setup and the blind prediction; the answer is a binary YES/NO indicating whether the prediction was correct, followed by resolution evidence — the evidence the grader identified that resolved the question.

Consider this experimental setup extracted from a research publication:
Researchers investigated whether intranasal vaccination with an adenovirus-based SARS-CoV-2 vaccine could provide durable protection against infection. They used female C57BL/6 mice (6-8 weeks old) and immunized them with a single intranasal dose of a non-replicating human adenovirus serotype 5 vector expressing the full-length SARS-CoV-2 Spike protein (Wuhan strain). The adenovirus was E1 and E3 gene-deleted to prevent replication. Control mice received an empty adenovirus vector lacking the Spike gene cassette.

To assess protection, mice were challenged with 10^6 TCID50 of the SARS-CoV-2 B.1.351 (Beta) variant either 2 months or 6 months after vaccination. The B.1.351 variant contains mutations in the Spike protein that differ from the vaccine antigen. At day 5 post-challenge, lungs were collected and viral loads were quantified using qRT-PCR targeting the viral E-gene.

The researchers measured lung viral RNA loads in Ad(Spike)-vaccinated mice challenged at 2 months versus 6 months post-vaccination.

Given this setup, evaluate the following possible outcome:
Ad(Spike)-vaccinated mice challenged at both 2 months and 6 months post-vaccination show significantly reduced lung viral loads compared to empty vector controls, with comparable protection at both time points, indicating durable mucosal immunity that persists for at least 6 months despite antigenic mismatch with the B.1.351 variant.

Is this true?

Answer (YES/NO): NO